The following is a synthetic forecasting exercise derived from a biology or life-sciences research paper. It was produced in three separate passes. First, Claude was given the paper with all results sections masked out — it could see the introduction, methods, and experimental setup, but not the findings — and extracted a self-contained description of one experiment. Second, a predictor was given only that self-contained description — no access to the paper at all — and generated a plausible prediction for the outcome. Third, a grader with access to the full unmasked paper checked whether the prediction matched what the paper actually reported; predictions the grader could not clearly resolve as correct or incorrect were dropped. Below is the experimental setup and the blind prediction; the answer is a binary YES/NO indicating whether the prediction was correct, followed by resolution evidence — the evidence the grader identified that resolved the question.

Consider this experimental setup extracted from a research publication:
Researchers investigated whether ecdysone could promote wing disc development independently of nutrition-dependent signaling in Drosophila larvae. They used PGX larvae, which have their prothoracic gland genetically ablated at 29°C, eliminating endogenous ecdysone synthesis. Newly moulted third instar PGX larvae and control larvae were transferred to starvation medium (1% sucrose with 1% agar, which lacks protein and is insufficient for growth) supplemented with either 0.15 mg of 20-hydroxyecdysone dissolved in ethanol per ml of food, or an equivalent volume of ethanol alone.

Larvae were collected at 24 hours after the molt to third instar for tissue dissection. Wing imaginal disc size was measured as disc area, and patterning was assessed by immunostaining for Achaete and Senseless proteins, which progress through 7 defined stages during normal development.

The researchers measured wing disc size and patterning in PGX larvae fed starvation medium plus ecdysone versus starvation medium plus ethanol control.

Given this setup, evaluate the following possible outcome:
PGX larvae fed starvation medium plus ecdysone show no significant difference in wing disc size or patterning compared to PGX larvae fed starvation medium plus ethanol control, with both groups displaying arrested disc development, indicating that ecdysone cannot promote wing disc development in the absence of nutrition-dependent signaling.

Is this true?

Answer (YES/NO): NO